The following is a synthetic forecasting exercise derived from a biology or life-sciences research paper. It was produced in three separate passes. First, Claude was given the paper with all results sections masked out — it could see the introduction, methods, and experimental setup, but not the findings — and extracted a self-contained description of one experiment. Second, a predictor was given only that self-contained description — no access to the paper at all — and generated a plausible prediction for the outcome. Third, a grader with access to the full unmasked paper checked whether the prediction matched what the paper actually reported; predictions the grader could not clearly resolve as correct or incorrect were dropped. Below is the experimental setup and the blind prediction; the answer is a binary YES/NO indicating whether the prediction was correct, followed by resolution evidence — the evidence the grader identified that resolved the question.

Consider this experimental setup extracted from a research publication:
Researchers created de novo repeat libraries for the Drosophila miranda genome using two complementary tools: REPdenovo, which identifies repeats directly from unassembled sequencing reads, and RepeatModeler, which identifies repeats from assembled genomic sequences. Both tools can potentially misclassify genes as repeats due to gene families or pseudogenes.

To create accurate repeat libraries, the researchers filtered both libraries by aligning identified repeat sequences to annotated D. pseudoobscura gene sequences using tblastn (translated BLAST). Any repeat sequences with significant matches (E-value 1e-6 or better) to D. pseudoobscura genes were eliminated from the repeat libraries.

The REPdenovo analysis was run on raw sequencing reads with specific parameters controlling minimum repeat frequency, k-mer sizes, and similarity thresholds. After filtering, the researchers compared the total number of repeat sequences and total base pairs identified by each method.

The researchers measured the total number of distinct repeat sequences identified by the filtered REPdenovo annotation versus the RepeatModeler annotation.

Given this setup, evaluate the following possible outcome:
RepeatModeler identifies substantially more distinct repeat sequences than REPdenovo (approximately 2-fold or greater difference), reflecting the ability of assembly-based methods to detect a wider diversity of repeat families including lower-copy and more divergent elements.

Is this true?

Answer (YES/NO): NO